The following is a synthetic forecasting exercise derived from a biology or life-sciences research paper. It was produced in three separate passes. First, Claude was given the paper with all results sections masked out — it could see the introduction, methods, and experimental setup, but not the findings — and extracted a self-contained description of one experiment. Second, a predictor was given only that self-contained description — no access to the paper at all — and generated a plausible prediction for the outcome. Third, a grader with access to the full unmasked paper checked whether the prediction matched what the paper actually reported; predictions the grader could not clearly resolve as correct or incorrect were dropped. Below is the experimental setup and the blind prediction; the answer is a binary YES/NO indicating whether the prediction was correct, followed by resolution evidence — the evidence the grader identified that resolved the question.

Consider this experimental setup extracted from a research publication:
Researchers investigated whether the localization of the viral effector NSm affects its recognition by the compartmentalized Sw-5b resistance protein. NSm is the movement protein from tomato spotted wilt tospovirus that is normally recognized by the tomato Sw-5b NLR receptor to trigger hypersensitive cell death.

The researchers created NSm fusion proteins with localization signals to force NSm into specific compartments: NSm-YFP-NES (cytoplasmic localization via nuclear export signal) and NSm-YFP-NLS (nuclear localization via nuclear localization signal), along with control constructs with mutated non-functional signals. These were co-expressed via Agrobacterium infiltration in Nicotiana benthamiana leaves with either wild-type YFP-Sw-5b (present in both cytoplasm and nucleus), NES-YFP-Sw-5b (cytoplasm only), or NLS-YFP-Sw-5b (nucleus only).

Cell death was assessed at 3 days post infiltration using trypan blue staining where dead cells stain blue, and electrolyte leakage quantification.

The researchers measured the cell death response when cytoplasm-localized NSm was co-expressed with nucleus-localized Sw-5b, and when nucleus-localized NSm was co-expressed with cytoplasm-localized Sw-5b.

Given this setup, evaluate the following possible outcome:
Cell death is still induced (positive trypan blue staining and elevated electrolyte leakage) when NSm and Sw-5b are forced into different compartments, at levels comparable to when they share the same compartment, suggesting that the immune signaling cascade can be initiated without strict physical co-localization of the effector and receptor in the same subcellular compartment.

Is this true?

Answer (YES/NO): NO